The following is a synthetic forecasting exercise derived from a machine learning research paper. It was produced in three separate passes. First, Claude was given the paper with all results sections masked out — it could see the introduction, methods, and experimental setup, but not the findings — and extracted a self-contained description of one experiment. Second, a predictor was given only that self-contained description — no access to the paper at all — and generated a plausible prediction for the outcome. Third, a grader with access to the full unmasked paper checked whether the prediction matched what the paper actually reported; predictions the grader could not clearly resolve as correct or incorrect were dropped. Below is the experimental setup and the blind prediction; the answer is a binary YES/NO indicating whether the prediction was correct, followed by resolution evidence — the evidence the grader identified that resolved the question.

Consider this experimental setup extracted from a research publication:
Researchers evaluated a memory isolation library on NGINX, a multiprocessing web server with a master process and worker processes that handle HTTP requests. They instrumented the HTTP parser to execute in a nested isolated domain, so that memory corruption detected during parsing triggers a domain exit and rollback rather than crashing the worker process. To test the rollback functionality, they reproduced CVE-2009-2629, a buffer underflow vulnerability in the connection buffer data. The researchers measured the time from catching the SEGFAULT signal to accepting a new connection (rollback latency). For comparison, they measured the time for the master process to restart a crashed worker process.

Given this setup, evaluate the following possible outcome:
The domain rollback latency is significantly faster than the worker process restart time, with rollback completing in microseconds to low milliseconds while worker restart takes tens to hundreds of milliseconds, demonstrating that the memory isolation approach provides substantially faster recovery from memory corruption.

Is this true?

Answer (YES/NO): NO